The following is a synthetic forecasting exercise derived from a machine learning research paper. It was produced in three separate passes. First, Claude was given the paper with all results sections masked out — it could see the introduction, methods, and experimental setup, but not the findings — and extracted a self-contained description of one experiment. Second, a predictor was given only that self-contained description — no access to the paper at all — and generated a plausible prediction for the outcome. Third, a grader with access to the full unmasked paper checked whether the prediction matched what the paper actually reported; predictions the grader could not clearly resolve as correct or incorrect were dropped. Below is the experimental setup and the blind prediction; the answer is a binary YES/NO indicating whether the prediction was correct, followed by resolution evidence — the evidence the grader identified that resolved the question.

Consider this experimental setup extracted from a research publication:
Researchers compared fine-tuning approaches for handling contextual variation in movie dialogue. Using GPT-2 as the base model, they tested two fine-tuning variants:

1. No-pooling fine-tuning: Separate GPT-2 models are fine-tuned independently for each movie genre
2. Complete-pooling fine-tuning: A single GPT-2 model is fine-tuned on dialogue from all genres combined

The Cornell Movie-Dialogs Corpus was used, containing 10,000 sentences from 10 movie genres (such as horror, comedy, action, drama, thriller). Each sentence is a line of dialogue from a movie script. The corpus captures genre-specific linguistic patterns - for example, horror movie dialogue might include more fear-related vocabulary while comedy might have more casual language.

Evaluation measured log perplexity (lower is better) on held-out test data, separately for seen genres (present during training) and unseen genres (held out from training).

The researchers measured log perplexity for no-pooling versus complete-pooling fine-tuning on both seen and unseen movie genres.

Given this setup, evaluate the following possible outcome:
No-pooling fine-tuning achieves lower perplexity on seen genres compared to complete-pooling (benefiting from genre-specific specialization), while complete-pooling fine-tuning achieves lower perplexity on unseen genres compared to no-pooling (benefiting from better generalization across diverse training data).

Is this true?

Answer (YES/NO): NO